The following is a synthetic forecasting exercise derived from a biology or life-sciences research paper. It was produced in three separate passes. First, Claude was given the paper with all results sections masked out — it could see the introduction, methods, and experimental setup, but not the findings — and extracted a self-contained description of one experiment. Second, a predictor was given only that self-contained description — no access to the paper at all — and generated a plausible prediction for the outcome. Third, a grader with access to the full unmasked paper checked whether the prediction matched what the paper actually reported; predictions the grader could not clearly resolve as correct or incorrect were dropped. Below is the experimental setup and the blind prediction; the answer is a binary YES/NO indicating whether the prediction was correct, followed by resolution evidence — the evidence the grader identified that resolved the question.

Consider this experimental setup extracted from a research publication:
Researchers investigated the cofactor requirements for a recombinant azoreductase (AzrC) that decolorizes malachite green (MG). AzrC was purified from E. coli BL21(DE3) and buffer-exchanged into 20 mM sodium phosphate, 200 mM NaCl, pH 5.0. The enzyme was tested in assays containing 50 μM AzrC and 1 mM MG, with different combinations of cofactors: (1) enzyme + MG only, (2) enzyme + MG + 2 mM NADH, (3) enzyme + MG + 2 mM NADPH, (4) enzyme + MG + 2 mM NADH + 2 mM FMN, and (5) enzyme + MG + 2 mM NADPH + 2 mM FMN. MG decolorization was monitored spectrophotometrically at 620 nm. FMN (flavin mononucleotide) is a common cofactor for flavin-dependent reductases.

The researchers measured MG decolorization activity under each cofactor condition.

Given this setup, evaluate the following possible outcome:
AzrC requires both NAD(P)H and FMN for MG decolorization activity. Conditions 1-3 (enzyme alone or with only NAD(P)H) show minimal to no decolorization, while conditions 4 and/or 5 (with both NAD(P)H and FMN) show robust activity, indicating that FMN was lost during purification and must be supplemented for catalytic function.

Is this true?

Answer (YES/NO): NO